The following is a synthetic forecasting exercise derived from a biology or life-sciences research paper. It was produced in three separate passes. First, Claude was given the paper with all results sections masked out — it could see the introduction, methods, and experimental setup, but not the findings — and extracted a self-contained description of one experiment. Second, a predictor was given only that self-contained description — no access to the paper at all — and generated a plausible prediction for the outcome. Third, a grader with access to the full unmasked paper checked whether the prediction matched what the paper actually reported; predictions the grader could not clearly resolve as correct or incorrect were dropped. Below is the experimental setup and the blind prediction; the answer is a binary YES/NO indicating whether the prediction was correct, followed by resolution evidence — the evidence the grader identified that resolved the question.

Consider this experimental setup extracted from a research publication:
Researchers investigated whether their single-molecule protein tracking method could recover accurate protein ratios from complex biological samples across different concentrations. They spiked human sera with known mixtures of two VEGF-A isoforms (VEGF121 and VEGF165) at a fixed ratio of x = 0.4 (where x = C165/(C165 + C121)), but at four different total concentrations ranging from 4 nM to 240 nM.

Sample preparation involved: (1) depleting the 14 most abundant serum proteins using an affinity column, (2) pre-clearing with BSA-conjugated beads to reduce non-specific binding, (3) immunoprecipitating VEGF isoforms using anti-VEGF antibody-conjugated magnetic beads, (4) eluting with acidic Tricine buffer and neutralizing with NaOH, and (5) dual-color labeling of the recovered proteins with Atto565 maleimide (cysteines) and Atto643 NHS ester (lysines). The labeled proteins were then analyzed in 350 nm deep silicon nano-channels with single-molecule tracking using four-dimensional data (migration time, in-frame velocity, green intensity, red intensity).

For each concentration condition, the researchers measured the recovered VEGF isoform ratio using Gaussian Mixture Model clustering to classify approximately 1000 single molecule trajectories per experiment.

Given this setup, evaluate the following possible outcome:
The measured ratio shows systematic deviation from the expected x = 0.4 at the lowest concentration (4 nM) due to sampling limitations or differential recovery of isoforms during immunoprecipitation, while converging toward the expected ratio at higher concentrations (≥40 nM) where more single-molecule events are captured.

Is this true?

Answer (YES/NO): NO